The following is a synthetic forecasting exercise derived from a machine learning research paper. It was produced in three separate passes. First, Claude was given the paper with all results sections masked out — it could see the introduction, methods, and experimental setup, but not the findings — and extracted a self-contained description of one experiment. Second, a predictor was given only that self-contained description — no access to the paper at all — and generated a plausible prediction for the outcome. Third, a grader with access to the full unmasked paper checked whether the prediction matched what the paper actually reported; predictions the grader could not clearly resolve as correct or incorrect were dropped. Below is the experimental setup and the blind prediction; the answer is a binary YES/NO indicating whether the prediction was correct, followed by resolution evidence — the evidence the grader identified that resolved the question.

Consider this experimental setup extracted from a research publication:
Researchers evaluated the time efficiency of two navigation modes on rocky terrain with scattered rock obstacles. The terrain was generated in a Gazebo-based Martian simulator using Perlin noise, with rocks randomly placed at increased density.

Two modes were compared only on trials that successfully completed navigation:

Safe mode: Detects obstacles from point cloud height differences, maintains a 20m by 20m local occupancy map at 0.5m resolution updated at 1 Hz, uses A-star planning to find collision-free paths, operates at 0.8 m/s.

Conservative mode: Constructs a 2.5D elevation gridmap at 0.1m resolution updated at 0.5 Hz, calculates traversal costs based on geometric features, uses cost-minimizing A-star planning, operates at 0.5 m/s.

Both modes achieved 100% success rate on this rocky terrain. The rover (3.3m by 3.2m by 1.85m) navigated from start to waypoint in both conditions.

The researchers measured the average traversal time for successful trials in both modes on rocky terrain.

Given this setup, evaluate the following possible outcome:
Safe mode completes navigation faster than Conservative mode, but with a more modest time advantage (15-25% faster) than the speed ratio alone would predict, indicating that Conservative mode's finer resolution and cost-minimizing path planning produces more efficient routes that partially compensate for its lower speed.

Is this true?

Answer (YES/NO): NO